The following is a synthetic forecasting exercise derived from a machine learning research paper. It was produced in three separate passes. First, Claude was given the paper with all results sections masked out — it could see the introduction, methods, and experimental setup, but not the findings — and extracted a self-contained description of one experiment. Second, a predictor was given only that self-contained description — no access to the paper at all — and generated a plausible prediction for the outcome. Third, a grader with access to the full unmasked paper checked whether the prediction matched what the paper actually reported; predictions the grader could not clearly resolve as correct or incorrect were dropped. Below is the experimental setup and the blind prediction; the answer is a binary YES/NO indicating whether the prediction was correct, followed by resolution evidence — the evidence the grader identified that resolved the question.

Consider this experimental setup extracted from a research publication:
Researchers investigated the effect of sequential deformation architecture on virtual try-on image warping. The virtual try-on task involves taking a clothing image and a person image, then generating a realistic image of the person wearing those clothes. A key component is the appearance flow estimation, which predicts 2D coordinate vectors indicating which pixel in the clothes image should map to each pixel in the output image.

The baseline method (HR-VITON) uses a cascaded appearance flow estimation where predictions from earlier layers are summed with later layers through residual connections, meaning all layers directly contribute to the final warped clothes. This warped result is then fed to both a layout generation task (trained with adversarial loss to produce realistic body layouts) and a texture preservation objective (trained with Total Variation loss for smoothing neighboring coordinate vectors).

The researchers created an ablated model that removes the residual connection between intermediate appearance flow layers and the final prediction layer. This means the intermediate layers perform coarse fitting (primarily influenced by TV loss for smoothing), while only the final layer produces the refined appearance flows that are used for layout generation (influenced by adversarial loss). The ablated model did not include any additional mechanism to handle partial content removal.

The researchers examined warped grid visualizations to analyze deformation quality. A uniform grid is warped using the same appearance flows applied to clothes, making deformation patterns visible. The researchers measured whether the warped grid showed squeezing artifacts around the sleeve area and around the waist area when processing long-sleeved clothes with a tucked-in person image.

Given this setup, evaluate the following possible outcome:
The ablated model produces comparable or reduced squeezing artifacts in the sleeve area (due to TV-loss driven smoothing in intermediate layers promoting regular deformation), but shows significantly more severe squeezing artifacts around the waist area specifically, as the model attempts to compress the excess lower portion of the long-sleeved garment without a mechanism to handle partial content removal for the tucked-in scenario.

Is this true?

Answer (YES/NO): NO